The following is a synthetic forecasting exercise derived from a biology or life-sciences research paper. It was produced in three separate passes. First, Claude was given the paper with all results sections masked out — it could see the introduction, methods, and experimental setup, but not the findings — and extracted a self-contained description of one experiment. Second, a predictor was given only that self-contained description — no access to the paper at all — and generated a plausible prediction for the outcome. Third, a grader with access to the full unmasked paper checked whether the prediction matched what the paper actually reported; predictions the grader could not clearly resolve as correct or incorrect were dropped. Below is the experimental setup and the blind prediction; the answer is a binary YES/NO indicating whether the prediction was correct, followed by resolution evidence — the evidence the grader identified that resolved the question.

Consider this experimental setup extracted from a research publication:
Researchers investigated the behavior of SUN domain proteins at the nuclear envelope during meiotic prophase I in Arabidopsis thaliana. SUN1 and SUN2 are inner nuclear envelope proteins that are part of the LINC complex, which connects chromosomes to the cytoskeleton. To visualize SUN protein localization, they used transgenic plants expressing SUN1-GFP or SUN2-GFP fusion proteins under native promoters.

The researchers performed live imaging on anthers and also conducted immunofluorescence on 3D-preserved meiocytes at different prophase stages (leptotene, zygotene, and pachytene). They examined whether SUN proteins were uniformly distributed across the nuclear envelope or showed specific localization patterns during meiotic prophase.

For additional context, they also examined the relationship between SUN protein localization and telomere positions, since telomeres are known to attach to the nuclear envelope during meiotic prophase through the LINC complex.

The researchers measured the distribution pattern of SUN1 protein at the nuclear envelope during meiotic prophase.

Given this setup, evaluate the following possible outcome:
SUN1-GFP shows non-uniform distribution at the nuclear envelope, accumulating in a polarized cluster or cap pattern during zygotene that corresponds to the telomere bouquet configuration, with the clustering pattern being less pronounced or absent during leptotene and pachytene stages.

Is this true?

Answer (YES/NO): YES